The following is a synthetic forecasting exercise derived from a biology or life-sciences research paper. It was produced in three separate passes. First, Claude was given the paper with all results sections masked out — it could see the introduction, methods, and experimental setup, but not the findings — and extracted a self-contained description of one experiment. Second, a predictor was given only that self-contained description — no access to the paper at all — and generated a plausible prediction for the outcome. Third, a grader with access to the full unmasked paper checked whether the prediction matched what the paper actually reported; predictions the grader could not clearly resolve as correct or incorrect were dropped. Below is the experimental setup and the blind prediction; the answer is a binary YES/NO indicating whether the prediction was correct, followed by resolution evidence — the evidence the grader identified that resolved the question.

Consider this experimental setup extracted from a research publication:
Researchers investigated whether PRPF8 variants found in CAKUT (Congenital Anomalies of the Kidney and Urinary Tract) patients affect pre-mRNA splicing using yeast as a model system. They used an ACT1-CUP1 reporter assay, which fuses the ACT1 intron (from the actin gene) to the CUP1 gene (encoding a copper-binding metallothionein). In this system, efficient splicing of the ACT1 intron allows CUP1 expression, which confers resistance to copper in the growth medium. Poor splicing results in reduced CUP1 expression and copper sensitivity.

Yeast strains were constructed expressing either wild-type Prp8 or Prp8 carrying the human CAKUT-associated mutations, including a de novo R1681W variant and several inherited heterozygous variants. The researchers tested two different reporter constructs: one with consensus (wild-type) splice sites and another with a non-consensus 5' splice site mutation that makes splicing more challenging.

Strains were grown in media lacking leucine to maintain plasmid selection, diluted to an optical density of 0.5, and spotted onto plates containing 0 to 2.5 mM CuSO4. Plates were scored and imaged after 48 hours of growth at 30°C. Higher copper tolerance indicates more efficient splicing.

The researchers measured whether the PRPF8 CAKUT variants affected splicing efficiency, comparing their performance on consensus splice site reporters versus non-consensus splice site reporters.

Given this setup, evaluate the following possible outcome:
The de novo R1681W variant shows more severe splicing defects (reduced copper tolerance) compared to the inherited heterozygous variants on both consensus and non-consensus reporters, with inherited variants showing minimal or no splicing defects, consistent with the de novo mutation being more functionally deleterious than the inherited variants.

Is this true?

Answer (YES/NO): NO